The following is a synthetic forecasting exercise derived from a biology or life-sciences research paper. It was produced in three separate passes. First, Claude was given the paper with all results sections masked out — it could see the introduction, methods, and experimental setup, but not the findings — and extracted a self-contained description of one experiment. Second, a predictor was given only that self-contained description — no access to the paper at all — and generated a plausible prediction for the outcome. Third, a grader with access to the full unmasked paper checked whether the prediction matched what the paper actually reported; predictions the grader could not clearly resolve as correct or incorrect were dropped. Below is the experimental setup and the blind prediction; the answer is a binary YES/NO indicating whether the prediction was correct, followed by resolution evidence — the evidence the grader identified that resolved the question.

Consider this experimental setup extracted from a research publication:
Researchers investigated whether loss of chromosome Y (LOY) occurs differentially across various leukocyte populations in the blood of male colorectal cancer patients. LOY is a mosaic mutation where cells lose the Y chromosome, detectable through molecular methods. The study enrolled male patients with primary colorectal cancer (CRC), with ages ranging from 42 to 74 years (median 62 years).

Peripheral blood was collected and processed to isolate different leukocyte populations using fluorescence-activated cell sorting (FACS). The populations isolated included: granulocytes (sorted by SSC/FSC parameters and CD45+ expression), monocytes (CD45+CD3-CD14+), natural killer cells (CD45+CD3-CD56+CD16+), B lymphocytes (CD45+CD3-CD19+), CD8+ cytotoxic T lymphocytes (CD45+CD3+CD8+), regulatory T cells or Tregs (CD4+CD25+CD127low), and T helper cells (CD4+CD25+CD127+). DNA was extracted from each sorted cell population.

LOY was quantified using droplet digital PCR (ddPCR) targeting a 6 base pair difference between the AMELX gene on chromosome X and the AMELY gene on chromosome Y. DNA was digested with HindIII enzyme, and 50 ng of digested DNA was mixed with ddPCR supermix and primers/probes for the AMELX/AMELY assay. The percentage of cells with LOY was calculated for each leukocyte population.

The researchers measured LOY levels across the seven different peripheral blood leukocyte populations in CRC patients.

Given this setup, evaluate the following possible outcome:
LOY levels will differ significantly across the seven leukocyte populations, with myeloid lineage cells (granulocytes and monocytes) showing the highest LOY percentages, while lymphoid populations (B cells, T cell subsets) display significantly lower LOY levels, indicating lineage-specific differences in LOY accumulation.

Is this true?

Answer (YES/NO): NO